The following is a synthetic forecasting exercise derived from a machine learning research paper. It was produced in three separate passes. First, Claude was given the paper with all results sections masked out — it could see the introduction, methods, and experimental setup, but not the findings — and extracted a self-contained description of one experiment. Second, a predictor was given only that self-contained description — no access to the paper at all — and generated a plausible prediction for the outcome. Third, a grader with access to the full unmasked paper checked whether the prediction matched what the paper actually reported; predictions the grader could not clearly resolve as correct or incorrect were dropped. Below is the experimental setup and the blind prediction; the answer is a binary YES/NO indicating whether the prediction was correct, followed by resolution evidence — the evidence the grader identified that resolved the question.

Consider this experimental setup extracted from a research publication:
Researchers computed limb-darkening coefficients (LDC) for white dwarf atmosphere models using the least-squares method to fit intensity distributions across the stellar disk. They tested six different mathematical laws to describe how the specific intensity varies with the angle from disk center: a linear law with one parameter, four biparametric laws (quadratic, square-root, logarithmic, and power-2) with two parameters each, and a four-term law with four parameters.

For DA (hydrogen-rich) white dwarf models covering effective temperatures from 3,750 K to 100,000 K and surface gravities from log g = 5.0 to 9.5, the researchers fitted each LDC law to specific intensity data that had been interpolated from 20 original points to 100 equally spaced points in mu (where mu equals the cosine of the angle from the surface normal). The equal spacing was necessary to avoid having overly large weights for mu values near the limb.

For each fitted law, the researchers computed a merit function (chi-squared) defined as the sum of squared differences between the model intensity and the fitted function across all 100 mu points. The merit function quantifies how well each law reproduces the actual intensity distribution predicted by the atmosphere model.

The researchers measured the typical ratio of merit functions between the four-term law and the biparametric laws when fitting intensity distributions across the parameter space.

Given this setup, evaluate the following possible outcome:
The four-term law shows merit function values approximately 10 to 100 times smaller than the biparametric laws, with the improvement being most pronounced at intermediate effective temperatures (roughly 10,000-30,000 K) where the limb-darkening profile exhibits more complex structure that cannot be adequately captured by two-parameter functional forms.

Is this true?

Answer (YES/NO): NO